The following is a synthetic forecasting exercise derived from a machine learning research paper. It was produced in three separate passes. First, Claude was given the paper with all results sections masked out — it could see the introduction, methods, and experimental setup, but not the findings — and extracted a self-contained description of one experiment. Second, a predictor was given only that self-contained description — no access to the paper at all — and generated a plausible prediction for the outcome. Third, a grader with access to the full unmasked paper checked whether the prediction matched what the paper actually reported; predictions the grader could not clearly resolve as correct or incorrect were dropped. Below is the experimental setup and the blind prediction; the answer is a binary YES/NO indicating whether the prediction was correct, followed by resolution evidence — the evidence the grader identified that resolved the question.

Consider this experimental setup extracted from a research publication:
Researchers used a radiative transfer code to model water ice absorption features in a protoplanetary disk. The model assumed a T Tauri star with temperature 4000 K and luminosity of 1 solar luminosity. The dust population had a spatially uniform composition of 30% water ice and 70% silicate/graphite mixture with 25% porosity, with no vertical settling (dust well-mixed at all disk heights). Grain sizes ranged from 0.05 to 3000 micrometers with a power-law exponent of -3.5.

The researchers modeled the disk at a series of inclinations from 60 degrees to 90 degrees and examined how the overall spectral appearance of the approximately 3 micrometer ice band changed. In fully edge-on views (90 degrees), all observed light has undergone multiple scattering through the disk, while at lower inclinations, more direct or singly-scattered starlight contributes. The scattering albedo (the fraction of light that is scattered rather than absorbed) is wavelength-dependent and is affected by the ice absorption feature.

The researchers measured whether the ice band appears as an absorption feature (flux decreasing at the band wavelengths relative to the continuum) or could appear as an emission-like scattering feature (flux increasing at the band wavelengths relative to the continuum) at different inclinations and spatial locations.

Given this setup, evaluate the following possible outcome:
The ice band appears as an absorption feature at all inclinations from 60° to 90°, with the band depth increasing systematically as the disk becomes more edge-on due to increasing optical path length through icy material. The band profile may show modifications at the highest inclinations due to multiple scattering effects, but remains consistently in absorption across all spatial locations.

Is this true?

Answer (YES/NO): NO